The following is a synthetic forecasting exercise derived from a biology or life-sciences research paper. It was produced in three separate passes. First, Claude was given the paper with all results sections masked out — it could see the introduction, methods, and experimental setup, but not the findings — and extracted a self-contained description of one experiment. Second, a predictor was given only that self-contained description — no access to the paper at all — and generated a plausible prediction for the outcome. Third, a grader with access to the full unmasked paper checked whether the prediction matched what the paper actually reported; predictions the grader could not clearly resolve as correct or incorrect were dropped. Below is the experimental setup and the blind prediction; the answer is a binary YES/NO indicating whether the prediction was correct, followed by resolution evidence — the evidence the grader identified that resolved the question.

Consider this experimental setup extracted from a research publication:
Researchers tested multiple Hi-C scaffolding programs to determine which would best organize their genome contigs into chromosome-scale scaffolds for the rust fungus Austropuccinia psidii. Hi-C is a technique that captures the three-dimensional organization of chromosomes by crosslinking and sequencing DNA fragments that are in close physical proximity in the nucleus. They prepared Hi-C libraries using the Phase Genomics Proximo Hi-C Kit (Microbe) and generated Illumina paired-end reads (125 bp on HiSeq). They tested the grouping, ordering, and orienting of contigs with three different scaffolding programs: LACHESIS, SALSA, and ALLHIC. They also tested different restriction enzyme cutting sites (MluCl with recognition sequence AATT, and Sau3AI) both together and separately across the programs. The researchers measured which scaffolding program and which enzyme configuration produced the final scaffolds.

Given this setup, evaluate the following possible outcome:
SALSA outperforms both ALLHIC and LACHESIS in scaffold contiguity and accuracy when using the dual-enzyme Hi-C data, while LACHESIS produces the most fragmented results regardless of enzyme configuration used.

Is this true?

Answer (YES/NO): NO